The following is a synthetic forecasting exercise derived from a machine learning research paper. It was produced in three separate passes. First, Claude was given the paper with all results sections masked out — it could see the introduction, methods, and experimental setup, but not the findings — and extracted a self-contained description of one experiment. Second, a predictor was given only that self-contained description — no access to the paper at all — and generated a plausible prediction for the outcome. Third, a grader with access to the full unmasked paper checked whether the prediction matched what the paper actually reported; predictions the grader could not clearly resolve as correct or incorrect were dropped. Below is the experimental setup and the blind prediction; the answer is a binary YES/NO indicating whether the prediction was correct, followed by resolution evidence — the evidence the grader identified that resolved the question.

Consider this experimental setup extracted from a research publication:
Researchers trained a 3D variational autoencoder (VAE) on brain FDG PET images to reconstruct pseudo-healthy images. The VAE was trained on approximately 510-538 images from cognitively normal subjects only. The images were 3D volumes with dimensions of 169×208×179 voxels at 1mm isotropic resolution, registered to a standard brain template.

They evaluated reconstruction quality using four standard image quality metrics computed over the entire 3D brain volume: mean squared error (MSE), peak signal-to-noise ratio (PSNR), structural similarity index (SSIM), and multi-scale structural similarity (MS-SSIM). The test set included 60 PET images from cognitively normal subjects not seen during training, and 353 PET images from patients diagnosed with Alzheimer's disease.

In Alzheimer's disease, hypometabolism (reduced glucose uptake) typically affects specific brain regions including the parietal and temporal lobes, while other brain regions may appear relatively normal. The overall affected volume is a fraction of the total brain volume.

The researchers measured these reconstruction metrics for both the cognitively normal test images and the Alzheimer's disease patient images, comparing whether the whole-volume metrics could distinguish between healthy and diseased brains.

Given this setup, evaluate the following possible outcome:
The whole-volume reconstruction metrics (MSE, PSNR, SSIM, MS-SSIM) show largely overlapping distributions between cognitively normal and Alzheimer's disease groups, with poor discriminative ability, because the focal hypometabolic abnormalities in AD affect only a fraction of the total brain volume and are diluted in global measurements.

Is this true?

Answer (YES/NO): YES